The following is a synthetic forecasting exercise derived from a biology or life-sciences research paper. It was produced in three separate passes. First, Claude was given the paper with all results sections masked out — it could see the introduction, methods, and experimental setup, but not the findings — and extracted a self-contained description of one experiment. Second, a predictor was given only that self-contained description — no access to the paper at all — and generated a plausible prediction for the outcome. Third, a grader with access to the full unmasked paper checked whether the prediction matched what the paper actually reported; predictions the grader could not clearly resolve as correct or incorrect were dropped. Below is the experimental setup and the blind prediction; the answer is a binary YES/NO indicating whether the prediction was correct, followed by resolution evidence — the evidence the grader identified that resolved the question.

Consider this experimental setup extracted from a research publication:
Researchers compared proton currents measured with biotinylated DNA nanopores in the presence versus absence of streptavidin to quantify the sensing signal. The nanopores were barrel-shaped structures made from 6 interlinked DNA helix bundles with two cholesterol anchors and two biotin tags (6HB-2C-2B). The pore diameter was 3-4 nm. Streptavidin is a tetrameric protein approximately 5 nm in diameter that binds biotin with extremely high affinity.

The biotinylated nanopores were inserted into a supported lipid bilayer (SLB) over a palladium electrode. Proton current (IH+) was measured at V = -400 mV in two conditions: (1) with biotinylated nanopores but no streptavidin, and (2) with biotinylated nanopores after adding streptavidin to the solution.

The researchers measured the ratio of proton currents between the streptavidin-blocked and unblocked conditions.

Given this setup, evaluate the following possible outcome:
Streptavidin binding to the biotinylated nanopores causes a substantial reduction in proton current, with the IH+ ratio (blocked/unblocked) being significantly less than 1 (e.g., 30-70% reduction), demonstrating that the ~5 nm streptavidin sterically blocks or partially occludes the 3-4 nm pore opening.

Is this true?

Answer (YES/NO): NO